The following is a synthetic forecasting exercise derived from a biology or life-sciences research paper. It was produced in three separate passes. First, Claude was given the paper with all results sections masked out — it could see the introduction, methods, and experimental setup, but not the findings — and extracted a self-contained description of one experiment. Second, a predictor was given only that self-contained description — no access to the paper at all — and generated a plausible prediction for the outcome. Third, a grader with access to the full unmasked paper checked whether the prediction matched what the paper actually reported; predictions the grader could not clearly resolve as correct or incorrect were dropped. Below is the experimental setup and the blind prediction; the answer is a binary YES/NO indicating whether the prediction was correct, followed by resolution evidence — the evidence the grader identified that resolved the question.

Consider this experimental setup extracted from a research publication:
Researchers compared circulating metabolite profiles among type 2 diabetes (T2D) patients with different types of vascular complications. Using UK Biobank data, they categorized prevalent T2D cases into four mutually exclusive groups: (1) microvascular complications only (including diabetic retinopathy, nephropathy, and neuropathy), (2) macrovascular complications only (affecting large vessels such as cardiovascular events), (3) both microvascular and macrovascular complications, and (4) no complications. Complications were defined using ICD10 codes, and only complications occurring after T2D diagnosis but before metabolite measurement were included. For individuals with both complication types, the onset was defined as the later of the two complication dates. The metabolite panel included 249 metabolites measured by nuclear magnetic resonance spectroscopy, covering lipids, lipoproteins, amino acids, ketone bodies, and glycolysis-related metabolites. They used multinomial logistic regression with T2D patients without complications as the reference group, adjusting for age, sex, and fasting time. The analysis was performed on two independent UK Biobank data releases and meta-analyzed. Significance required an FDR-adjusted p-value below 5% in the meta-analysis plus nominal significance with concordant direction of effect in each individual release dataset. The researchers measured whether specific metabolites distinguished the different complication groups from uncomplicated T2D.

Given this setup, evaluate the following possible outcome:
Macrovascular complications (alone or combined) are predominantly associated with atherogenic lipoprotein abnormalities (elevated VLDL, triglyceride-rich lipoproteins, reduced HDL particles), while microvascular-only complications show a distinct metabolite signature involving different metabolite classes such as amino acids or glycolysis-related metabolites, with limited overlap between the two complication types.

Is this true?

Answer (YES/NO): NO